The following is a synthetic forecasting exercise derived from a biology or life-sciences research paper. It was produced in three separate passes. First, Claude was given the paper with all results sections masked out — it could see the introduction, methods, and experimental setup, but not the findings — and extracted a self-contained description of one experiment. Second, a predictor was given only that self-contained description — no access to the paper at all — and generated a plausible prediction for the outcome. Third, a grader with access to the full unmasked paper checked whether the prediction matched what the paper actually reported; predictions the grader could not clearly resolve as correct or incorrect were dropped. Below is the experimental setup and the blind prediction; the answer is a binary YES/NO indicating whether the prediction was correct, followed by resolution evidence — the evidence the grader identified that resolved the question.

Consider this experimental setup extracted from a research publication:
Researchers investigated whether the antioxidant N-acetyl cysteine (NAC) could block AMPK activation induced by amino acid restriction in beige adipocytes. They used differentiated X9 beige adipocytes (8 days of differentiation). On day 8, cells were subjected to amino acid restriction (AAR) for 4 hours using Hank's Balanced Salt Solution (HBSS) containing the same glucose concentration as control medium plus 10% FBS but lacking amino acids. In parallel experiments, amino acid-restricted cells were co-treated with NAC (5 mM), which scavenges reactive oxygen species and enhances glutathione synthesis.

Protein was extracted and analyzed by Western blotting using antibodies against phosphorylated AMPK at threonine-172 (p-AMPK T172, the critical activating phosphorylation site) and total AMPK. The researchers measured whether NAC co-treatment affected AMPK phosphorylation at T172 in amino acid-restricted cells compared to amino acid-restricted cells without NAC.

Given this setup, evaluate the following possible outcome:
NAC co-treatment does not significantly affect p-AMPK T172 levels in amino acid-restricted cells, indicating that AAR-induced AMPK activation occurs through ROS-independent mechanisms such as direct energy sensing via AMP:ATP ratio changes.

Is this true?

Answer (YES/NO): NO